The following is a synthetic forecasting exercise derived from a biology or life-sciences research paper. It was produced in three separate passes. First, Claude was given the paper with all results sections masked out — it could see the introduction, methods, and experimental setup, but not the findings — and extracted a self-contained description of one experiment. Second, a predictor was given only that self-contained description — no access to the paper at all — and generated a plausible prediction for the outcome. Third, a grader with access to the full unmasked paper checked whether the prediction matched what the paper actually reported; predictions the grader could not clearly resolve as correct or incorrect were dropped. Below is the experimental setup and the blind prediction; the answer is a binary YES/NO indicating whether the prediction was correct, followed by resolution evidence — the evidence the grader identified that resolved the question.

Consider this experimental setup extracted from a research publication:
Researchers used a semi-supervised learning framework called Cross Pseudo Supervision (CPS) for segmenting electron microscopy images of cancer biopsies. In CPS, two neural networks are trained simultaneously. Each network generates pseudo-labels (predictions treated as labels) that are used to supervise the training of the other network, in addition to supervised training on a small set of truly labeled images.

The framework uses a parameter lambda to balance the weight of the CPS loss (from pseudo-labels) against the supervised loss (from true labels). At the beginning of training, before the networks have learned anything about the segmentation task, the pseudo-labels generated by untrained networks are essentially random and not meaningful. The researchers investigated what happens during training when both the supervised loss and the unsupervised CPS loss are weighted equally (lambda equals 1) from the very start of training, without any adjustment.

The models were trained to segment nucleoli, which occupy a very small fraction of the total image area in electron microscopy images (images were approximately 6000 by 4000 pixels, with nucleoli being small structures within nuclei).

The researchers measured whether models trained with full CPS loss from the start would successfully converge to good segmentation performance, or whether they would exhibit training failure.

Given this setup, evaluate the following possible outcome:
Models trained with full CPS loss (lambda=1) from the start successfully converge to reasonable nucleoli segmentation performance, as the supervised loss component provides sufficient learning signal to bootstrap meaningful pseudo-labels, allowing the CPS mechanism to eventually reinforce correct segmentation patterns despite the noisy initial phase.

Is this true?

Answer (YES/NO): NO